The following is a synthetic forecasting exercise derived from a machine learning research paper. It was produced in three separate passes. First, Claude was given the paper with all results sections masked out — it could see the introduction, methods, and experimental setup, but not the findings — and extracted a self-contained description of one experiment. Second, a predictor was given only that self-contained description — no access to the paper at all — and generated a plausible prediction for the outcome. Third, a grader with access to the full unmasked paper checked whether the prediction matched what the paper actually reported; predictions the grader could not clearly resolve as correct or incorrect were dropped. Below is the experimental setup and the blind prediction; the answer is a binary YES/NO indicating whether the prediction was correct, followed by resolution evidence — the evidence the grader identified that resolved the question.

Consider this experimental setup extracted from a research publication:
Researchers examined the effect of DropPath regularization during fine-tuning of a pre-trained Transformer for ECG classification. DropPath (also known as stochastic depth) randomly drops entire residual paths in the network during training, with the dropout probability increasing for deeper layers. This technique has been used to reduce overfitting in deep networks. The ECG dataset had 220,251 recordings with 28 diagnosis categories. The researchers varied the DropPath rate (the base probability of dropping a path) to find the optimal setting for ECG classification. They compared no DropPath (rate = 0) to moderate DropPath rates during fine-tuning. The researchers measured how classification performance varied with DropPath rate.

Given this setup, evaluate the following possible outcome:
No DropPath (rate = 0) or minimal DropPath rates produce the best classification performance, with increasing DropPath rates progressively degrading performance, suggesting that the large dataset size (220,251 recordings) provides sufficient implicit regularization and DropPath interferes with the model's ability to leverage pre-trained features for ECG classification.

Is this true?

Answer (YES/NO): NO